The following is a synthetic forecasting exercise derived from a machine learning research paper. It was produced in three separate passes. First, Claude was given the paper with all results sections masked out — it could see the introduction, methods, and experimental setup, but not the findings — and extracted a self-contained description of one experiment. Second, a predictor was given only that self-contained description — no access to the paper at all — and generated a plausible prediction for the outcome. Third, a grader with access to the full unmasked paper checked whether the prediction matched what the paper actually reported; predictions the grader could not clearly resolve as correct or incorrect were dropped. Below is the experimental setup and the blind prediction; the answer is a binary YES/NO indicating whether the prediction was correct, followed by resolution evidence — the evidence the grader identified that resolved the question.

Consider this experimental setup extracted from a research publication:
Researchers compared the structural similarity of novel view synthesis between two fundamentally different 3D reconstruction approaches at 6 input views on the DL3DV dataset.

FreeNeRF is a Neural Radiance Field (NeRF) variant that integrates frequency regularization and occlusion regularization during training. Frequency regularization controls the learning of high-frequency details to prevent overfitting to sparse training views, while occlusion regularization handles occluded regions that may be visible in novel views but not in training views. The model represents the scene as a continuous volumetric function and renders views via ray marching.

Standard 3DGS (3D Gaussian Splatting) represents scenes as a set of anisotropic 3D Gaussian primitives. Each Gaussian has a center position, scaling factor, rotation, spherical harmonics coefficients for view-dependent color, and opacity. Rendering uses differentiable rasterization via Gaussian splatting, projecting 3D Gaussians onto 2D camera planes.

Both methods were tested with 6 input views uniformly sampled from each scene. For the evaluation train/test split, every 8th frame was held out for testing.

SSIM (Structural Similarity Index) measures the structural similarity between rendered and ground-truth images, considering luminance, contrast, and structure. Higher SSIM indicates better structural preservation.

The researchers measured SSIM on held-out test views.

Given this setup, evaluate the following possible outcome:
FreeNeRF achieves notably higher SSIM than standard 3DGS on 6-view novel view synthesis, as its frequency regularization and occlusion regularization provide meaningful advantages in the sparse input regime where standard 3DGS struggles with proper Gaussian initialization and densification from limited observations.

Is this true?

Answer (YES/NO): NO